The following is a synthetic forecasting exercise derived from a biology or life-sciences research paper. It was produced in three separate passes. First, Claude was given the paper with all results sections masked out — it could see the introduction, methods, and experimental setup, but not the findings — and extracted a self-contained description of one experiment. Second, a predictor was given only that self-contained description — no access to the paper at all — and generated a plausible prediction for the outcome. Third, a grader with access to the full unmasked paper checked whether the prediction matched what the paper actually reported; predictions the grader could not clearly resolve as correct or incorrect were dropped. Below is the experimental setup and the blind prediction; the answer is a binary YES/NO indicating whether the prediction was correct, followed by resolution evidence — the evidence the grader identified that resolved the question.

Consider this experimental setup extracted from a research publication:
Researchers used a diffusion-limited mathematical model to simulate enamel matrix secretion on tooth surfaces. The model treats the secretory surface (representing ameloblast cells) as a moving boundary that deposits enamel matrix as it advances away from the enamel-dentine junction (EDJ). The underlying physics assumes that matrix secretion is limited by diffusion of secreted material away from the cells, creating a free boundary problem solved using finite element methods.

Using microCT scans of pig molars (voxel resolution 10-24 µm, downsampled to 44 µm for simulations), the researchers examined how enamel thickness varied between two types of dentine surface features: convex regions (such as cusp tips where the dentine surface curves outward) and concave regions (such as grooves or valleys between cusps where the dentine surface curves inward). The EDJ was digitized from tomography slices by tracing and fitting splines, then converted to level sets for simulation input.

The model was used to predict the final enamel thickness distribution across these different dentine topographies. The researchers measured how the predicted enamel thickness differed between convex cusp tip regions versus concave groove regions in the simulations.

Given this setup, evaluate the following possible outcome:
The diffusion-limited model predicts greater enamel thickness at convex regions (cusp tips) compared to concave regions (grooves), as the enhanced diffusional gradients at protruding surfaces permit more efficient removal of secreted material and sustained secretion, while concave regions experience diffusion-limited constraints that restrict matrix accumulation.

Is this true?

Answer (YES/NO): YES